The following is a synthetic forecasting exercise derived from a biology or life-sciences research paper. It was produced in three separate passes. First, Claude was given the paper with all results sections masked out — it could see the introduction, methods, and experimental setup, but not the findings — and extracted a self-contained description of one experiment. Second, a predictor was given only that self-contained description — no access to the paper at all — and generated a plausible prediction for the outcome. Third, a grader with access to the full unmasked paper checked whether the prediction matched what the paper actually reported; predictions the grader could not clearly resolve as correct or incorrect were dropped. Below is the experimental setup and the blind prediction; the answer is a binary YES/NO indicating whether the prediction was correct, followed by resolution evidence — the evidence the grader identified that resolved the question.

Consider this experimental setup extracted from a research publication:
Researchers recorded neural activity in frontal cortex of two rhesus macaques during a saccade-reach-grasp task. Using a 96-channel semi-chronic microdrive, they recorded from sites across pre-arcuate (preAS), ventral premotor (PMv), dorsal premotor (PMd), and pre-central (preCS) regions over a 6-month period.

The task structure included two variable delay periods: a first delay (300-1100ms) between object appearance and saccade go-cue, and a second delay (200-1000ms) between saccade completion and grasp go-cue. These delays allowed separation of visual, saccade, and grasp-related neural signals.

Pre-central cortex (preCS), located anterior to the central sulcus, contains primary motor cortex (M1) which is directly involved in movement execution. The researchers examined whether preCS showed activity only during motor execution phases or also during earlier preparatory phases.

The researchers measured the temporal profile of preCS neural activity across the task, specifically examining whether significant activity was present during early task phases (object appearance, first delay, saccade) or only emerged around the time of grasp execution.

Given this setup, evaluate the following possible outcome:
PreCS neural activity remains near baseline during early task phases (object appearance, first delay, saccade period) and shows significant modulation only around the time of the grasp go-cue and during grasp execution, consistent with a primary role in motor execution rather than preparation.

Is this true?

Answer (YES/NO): NO